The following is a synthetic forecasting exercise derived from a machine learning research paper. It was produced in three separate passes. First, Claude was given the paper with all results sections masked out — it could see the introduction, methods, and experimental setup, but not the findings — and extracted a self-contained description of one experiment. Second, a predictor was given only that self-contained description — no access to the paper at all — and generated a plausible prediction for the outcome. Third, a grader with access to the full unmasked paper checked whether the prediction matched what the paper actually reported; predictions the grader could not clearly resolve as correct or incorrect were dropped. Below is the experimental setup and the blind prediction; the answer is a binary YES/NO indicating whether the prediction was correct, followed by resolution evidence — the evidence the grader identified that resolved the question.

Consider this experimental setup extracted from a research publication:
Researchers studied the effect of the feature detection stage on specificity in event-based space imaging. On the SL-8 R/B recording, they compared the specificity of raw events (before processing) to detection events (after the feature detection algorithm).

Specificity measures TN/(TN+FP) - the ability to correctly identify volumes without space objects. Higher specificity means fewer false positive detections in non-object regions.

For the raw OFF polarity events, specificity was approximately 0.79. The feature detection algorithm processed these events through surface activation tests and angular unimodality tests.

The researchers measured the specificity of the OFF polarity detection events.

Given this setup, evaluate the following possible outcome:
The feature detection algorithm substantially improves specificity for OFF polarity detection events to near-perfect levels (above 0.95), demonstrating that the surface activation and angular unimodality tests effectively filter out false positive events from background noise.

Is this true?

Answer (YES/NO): YES